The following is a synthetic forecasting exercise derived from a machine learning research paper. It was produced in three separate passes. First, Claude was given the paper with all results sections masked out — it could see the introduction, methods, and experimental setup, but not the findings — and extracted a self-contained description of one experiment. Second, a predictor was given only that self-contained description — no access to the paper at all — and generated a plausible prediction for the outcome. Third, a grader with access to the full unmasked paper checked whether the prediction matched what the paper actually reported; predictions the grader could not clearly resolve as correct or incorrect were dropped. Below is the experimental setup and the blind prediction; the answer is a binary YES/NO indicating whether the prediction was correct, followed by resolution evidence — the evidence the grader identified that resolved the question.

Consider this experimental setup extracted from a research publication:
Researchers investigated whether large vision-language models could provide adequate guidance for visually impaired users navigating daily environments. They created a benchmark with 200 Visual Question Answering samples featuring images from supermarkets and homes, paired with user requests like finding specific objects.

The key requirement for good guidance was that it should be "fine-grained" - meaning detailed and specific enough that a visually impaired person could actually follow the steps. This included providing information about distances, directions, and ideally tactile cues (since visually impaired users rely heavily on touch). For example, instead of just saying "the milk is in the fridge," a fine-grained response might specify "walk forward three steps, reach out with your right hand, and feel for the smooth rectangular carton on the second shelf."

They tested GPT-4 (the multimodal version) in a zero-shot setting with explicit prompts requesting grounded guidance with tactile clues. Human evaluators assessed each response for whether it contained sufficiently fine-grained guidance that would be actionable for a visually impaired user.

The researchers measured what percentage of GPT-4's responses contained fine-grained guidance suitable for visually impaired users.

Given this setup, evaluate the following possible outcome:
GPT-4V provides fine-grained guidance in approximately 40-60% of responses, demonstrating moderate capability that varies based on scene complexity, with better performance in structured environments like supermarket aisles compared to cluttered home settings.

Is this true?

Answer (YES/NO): NO